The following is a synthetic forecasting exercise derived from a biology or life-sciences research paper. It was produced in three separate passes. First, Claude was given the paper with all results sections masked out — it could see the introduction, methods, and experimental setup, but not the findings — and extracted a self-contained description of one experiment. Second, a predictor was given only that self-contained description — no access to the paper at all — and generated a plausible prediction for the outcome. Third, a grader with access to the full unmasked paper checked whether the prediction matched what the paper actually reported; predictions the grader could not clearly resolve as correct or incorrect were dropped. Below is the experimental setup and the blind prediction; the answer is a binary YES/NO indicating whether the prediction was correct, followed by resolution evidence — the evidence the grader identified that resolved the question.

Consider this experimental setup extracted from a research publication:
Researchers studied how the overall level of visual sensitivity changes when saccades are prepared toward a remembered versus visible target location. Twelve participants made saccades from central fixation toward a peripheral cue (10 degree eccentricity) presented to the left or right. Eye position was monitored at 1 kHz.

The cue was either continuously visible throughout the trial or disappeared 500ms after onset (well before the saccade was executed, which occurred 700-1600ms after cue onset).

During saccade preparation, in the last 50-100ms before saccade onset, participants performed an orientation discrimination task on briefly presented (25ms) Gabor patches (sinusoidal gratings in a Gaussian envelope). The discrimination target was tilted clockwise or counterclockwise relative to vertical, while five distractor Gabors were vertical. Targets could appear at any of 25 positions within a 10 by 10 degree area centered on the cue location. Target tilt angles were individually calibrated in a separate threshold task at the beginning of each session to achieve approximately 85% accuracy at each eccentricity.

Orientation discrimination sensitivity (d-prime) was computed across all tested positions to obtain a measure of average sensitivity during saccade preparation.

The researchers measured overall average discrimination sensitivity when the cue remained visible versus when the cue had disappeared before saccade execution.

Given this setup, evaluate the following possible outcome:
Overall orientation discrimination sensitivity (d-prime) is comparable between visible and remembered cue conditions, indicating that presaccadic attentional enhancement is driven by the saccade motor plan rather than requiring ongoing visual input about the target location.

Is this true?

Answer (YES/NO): NO